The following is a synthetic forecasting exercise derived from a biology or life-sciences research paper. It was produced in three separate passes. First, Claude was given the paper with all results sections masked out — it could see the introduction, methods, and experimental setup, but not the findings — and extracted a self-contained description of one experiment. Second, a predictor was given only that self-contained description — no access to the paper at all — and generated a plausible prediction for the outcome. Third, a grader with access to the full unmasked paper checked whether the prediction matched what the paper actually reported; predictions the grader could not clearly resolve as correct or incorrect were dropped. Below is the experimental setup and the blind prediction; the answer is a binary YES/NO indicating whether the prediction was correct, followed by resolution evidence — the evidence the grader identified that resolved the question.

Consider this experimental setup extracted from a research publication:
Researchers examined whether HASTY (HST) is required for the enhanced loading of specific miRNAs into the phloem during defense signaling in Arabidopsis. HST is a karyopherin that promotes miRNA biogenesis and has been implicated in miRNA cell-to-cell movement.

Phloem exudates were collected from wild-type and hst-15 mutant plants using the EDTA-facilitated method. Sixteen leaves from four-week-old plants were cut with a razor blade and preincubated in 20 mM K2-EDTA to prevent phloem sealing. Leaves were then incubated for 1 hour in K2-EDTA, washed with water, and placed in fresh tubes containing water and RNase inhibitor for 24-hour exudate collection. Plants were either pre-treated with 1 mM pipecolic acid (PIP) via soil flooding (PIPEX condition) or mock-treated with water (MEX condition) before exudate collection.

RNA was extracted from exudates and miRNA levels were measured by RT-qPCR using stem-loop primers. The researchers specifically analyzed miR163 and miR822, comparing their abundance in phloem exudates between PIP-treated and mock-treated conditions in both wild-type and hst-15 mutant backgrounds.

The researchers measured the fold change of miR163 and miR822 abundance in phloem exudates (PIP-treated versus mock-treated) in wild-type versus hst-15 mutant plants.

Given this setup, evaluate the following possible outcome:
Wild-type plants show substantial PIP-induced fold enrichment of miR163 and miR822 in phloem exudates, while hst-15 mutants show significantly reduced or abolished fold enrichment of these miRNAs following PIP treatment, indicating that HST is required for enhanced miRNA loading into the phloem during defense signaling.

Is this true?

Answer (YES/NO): YES